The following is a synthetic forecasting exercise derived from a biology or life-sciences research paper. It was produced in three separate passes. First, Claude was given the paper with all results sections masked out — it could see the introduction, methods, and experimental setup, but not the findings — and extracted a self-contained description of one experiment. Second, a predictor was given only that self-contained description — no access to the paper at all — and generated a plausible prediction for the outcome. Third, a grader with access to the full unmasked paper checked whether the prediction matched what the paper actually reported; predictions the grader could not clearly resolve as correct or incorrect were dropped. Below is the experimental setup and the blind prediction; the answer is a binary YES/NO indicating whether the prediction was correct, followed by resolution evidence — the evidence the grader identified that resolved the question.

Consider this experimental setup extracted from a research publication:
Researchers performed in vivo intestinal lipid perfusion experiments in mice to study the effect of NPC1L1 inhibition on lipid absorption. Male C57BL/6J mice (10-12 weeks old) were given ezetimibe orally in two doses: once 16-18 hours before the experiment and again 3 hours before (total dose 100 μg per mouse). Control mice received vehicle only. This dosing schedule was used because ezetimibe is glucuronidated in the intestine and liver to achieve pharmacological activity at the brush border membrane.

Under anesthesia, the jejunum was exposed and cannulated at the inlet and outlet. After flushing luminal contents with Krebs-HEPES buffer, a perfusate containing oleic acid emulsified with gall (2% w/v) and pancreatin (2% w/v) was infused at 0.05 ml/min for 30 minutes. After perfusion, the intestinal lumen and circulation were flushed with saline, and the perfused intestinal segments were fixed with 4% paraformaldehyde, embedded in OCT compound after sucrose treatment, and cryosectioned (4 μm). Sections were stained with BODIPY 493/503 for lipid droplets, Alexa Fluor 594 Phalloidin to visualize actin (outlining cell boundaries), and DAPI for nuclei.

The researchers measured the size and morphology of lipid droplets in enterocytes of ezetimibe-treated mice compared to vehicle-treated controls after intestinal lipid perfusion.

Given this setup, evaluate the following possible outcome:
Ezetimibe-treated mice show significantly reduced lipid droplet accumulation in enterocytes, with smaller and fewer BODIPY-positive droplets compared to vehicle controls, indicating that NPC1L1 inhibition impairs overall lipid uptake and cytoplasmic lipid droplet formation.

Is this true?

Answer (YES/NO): NO